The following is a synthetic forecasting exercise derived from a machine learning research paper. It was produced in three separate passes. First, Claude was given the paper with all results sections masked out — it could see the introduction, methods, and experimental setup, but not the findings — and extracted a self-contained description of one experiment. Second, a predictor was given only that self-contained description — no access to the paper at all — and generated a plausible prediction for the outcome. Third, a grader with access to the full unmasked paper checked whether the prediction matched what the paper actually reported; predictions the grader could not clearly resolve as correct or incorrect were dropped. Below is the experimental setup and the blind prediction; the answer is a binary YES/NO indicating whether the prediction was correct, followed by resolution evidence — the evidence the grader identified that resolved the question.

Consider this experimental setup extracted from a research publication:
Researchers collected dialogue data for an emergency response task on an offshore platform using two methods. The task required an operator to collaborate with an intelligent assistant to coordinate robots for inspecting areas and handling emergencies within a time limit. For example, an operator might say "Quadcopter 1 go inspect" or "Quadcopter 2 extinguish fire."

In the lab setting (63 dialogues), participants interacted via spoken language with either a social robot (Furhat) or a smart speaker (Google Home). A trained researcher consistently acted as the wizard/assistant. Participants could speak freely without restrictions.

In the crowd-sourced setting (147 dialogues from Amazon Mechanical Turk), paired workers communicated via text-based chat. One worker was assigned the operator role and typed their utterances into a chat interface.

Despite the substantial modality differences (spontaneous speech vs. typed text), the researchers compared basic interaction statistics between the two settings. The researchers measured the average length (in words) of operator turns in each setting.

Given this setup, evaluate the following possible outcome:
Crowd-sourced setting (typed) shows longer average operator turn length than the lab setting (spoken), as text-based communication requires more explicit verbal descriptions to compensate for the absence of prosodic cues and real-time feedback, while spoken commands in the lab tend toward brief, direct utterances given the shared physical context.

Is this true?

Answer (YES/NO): YES